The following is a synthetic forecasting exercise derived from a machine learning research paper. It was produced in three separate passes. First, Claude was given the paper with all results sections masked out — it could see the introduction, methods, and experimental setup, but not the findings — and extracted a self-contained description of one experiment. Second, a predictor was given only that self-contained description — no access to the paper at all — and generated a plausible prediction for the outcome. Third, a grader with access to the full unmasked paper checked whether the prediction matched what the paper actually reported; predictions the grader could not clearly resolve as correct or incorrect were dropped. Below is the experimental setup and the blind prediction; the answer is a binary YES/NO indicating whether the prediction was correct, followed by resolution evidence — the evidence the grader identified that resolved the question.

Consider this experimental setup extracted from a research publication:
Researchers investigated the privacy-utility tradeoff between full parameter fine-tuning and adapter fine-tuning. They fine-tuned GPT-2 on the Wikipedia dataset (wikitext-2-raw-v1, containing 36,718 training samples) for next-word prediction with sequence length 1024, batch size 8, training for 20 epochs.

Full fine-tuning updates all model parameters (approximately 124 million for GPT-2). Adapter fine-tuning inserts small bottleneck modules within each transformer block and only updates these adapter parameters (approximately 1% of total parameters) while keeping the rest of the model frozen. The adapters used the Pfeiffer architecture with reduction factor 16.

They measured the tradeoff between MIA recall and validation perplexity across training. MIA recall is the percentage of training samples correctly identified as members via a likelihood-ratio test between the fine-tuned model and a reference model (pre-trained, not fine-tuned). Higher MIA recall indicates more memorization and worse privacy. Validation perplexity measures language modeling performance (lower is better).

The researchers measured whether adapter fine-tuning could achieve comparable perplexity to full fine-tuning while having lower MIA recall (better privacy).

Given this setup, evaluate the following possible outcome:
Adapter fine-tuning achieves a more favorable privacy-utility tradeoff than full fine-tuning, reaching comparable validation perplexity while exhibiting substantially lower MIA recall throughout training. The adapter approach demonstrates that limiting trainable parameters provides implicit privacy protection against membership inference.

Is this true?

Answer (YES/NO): NO